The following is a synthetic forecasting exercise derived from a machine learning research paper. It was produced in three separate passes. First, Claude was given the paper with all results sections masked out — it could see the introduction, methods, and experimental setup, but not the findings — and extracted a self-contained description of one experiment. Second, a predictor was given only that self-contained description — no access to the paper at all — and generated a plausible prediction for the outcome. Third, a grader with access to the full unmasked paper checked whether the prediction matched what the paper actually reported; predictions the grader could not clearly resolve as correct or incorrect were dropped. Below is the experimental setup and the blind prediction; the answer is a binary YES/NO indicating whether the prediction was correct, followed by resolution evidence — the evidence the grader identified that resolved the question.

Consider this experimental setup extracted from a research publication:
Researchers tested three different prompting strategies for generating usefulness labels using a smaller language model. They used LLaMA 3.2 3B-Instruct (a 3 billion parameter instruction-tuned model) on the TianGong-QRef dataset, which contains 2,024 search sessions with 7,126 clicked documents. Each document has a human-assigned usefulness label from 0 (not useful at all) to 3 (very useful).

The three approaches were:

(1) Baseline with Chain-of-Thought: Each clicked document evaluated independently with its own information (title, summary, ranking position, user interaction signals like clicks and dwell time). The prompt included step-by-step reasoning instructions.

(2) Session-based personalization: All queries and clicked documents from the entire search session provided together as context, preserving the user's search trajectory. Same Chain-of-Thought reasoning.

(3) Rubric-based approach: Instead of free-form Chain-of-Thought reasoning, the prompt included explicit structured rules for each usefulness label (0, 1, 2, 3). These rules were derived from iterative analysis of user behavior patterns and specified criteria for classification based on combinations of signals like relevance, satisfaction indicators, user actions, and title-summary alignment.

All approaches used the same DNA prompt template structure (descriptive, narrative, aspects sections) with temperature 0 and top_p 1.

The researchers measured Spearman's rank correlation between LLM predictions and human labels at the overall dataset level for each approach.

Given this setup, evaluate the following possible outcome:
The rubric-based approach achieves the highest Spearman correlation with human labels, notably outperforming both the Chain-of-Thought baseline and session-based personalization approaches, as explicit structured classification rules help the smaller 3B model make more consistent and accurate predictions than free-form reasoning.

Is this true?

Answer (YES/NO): NO